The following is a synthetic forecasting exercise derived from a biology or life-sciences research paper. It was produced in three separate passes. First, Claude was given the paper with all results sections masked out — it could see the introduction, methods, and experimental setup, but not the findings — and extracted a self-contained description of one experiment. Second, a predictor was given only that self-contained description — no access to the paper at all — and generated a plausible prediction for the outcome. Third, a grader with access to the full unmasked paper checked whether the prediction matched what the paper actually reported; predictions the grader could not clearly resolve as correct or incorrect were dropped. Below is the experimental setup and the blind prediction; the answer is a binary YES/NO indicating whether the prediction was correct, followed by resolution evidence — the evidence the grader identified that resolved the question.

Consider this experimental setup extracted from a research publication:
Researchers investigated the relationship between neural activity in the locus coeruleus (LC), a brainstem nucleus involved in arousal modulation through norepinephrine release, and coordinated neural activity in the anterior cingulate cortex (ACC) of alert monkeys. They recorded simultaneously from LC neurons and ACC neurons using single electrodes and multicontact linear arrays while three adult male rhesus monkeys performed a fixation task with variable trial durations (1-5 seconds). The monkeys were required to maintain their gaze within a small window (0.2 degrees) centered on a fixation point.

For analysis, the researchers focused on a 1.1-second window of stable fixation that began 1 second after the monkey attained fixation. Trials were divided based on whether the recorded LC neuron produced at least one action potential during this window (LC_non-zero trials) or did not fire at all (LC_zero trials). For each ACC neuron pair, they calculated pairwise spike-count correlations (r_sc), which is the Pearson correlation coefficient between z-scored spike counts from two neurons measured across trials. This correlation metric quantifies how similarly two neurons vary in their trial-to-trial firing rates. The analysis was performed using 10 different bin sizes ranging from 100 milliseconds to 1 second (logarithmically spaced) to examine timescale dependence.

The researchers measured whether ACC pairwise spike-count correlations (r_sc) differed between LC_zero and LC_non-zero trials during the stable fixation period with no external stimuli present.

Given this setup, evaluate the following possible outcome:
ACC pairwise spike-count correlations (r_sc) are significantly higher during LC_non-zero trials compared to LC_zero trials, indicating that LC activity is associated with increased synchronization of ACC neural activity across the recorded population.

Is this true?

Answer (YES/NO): NO